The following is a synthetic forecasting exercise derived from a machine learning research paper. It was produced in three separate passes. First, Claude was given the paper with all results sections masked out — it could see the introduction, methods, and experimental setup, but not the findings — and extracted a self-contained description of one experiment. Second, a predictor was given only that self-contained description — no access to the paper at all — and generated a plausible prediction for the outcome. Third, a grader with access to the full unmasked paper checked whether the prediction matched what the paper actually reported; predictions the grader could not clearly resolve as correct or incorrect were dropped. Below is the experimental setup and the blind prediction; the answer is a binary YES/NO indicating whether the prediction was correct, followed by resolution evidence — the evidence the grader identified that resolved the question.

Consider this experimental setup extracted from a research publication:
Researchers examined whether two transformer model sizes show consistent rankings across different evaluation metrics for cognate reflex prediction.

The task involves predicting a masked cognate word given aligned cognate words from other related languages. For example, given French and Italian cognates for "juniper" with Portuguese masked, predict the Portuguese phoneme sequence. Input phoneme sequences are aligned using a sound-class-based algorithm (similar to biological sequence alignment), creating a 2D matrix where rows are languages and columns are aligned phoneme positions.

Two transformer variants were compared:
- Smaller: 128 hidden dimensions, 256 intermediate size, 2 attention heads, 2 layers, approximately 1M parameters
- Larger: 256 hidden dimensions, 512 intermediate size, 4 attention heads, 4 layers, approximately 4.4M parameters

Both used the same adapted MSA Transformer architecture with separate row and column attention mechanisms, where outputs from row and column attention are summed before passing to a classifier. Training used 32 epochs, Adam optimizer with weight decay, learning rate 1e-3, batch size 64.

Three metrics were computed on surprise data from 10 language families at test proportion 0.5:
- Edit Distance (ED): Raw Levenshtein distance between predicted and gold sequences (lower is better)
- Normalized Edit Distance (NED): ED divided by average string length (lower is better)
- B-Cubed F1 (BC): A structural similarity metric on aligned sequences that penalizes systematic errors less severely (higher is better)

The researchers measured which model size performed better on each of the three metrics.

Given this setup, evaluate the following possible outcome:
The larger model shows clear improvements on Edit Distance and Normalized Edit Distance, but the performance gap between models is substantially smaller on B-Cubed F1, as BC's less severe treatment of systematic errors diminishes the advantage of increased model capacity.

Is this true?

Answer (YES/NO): YES